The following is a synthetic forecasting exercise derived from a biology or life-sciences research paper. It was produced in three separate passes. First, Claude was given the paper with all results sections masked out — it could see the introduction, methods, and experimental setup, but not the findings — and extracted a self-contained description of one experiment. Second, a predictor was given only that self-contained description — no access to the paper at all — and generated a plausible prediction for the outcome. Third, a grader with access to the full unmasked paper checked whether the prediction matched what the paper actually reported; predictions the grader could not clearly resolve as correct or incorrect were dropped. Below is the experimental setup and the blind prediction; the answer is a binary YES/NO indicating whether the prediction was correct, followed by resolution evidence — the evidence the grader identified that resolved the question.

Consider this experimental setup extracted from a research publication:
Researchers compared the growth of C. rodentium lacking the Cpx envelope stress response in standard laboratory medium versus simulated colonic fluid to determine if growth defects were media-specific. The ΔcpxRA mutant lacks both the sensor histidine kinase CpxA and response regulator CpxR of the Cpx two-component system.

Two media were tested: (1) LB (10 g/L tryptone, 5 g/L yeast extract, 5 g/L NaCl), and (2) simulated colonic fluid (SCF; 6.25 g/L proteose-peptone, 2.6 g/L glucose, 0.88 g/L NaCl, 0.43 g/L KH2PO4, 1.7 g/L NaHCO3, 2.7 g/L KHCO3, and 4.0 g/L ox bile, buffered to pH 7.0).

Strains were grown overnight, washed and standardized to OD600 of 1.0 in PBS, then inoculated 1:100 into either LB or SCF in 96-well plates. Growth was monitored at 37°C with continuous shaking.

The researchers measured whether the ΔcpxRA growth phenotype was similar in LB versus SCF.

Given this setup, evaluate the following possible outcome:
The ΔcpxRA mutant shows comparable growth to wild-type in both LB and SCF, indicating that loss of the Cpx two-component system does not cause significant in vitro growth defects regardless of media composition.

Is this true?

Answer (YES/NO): NO